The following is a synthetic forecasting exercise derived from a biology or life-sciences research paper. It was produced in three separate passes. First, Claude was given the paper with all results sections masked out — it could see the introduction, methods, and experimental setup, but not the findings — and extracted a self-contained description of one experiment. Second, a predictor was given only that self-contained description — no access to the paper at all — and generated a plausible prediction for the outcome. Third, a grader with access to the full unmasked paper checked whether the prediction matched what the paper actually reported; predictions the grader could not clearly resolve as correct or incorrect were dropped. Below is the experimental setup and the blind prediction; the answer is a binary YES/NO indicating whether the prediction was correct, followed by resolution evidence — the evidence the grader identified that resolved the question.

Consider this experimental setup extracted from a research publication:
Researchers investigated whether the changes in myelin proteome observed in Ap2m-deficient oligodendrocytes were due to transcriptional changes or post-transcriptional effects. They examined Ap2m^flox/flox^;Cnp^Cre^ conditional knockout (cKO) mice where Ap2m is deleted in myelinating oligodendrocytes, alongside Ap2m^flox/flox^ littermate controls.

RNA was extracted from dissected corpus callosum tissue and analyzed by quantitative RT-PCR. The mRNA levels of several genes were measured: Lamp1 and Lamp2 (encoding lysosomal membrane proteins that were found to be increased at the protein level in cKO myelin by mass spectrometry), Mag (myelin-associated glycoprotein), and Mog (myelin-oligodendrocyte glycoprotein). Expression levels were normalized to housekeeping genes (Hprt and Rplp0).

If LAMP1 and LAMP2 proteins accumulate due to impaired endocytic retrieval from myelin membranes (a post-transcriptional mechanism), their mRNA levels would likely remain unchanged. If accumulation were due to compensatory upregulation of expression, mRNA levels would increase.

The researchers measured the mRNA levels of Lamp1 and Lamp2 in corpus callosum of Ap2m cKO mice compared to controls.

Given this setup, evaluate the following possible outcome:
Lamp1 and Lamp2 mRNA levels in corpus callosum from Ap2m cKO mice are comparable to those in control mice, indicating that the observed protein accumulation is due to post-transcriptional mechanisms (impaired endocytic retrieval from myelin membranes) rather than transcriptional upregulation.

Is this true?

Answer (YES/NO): YES